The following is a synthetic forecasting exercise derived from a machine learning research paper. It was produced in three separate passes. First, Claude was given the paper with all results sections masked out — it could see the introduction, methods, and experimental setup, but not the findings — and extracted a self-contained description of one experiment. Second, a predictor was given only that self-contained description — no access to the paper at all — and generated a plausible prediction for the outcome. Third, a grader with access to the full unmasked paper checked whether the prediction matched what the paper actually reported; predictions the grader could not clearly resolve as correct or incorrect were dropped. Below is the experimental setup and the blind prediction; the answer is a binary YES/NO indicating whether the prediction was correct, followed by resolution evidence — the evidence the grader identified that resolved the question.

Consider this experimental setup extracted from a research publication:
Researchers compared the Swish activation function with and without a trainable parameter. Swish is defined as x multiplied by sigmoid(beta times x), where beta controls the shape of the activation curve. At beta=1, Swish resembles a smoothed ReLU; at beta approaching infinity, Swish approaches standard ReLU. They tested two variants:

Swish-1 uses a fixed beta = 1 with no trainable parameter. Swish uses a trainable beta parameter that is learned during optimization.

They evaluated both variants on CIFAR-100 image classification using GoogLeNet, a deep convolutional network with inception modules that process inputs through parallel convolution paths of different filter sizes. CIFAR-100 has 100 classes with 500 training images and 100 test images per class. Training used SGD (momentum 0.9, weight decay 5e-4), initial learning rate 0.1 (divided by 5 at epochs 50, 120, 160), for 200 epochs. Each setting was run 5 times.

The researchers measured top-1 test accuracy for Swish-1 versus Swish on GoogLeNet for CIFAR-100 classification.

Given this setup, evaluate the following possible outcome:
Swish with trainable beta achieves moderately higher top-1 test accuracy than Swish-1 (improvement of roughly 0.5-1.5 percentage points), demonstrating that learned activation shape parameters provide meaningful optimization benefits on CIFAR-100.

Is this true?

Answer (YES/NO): NO